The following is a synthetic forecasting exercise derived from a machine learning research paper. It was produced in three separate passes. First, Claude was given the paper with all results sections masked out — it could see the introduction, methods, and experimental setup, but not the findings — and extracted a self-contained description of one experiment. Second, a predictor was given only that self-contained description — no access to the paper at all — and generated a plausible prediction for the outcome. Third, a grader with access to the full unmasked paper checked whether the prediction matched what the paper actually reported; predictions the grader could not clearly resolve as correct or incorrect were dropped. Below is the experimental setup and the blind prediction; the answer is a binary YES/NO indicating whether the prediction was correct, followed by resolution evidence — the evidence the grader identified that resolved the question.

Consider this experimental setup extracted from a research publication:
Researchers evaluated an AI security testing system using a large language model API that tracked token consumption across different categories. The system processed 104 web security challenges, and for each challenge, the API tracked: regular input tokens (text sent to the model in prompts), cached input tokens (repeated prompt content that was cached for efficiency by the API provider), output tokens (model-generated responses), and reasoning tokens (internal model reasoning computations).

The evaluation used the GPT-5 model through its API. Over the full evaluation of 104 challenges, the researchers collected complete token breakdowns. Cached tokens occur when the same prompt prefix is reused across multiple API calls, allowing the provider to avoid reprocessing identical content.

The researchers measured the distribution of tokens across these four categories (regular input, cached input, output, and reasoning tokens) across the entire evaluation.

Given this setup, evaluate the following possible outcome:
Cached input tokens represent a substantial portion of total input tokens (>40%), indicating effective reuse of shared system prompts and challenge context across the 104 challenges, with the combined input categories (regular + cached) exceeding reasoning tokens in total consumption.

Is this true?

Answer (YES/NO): YES